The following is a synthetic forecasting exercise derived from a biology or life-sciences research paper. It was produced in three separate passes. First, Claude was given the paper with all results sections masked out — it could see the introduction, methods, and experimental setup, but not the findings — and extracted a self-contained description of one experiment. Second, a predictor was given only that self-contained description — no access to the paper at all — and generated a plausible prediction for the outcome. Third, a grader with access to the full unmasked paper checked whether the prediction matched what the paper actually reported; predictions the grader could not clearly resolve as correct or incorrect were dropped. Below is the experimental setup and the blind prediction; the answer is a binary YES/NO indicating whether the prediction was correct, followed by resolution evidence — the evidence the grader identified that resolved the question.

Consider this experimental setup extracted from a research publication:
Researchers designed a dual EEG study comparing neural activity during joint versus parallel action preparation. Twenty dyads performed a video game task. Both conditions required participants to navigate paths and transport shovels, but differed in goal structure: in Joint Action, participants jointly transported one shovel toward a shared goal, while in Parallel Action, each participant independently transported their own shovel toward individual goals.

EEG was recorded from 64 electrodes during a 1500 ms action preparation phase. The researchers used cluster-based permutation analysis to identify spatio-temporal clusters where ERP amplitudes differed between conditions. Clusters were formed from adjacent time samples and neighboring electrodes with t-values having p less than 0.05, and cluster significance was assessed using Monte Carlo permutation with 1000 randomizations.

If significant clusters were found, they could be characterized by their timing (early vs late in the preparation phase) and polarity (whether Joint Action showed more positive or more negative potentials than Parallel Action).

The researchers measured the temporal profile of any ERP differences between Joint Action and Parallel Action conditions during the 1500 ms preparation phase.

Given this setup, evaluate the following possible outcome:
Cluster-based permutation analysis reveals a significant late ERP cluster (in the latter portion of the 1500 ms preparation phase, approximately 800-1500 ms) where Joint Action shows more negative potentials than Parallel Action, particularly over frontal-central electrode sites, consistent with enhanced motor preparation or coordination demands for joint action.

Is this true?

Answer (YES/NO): NO